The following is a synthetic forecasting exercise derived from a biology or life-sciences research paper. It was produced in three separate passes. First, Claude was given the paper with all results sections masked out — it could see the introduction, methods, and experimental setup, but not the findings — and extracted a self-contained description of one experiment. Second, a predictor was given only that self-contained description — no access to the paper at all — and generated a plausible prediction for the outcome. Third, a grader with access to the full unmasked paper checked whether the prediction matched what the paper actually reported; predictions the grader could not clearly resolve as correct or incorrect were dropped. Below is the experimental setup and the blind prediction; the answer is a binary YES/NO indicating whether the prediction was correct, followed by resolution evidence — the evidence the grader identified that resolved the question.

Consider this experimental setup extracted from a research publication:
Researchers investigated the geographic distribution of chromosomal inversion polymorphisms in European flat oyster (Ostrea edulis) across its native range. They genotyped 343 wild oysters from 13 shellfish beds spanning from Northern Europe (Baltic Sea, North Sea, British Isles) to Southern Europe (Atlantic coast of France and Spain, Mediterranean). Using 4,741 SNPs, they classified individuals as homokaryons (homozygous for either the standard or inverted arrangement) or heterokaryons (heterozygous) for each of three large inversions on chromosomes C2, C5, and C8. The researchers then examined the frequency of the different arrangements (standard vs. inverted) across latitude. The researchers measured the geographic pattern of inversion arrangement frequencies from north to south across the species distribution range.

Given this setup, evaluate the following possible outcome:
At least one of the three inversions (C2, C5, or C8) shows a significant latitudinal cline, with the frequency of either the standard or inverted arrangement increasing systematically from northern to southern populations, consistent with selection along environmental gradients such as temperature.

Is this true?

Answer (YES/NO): YES